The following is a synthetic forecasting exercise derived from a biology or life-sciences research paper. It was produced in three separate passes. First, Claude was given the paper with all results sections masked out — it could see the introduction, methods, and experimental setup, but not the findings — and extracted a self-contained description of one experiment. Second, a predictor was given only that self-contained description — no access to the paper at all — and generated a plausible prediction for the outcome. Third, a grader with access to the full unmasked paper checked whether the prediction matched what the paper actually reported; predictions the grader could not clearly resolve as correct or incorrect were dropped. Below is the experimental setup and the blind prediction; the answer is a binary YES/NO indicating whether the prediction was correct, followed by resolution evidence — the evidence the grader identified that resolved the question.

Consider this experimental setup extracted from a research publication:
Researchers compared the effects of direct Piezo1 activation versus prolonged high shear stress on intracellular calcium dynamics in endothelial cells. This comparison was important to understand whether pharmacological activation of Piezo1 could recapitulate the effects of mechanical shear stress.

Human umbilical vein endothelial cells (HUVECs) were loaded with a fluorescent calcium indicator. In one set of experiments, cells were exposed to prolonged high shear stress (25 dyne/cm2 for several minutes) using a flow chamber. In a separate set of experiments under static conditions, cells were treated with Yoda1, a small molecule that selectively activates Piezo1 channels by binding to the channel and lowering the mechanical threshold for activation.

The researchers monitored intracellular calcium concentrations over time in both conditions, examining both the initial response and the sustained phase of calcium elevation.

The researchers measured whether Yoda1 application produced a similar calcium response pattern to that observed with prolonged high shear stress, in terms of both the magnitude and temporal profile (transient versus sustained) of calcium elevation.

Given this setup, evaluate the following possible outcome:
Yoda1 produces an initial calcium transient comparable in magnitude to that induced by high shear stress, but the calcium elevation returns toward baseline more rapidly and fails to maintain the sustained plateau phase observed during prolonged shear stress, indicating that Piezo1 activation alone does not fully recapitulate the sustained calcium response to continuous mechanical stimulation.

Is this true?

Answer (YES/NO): NO